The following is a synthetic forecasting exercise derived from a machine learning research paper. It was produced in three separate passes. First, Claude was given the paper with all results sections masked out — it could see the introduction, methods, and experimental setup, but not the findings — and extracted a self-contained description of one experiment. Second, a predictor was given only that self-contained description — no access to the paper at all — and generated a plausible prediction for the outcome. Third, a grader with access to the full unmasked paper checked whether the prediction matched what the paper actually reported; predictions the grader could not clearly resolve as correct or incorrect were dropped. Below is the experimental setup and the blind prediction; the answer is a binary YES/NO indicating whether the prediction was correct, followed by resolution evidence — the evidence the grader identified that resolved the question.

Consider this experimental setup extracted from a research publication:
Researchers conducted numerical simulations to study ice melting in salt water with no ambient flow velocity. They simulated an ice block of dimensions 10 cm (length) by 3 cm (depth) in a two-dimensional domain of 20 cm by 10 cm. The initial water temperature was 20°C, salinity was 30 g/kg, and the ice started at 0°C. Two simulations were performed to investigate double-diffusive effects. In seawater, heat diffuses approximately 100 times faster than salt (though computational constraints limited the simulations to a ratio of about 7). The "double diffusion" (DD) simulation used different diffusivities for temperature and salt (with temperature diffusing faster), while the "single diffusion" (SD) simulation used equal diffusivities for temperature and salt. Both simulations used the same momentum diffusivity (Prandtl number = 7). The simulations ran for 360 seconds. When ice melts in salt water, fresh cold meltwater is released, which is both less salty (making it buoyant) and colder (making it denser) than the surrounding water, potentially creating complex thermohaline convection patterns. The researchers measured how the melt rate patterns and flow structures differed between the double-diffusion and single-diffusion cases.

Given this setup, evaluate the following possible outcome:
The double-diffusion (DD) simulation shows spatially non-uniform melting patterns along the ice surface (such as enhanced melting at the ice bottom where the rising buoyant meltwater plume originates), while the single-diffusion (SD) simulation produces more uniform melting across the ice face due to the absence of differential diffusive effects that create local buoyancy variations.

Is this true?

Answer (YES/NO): NO